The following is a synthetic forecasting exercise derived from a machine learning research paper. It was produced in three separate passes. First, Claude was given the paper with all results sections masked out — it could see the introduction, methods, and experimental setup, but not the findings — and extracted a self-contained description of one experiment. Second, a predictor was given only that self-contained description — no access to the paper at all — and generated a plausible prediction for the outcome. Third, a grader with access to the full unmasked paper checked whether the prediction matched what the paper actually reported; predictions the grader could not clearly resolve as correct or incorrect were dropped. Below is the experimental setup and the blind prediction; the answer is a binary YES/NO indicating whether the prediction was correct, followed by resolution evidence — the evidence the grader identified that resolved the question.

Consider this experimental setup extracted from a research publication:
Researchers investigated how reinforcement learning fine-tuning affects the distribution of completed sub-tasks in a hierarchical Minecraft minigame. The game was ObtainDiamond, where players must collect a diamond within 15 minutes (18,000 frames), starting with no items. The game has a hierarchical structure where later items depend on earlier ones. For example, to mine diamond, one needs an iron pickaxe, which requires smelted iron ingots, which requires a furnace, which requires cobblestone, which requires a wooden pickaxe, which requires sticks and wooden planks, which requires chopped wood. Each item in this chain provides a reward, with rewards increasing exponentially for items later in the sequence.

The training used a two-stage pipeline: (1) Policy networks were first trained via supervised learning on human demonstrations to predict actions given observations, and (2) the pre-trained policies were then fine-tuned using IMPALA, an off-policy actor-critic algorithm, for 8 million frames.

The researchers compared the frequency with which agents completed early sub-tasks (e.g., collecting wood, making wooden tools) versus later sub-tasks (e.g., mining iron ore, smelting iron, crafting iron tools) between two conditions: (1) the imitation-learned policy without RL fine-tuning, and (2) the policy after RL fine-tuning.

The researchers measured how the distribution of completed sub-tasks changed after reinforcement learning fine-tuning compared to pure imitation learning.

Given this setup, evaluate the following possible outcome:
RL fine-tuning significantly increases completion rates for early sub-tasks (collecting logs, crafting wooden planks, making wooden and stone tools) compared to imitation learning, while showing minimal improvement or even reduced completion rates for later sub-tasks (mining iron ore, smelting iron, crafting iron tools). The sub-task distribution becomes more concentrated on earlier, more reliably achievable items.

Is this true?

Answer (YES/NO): YES